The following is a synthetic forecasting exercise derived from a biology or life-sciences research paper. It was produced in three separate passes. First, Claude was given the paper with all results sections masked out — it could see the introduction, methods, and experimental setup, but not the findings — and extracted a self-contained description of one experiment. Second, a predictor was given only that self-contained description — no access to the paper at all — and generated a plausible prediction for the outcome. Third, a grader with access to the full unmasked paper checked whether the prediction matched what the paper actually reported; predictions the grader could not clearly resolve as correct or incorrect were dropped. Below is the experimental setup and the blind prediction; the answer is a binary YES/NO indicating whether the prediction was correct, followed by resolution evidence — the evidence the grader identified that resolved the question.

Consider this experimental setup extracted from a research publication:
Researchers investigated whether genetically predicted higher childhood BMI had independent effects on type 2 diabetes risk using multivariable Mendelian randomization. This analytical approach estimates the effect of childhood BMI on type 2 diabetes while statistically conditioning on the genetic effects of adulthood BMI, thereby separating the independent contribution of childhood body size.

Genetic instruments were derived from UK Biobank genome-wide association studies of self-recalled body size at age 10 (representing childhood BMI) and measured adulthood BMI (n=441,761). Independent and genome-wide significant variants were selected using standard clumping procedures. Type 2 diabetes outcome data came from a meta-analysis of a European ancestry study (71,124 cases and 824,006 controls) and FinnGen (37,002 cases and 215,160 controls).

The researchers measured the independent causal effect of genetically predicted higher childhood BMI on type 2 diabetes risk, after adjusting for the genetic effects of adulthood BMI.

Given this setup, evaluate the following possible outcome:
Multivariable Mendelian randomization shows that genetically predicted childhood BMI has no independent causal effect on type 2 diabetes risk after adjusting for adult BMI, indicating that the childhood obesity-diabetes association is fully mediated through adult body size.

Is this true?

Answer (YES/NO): YES